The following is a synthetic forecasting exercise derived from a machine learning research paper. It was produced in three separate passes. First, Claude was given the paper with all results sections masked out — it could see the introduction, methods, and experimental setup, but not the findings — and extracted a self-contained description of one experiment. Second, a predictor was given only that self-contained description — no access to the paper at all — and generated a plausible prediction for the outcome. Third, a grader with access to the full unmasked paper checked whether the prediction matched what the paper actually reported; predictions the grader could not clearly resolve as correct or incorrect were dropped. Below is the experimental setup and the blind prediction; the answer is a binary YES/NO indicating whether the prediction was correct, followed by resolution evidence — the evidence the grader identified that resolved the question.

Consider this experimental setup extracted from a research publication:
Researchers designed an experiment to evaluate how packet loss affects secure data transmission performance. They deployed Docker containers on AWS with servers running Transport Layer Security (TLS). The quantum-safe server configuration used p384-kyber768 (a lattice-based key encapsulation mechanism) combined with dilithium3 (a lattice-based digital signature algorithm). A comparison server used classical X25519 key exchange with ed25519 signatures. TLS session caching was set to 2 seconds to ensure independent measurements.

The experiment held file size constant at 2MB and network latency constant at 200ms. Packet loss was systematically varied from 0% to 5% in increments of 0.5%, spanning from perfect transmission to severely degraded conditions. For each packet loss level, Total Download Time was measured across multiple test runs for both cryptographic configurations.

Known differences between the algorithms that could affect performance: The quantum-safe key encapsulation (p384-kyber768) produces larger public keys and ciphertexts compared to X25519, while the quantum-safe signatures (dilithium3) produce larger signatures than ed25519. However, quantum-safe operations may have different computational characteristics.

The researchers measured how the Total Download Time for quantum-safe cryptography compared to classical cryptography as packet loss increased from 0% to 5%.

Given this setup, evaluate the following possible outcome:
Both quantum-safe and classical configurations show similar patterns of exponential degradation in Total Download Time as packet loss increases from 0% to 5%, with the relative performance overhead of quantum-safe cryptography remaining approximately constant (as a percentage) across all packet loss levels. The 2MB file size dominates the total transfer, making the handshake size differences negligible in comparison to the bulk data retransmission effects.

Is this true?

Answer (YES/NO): NO